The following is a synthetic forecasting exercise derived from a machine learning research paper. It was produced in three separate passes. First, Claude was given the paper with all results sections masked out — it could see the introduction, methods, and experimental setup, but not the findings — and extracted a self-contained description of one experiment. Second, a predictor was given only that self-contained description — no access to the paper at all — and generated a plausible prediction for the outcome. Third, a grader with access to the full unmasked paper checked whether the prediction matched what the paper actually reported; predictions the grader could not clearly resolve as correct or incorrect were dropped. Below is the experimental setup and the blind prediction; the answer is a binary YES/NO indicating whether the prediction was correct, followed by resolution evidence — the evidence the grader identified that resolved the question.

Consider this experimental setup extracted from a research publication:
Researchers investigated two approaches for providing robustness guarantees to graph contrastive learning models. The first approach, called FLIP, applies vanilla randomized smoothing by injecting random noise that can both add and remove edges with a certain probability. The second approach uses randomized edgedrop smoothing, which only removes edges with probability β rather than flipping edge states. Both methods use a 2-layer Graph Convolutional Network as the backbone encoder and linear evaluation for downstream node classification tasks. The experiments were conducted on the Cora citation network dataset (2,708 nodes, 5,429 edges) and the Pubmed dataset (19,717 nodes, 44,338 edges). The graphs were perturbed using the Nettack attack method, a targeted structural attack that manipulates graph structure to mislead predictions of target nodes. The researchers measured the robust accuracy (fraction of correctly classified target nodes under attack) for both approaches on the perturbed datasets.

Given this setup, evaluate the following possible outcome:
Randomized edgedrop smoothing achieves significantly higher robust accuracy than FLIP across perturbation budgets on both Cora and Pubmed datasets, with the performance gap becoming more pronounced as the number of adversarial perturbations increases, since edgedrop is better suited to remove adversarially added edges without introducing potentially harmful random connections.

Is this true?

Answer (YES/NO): NO